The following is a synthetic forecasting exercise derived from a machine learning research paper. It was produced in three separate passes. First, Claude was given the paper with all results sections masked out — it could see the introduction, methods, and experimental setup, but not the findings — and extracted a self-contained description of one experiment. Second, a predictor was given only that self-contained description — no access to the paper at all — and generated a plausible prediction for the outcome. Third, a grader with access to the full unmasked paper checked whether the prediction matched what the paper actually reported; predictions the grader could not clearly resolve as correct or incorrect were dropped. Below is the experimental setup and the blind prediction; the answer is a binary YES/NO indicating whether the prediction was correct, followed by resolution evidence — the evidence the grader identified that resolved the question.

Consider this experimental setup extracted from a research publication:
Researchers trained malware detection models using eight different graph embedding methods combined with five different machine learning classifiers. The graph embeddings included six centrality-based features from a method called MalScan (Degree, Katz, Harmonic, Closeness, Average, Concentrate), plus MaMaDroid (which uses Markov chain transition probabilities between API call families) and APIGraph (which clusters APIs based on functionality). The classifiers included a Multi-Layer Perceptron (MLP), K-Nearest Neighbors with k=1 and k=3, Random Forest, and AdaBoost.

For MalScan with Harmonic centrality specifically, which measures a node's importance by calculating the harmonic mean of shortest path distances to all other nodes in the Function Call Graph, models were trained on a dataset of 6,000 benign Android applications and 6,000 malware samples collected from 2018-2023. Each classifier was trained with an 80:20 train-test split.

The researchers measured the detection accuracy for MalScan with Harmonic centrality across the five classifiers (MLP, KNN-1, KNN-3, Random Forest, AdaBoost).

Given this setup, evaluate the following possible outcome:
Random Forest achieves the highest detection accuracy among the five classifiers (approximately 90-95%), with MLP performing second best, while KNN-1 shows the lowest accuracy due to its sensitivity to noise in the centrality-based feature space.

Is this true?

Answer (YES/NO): NO